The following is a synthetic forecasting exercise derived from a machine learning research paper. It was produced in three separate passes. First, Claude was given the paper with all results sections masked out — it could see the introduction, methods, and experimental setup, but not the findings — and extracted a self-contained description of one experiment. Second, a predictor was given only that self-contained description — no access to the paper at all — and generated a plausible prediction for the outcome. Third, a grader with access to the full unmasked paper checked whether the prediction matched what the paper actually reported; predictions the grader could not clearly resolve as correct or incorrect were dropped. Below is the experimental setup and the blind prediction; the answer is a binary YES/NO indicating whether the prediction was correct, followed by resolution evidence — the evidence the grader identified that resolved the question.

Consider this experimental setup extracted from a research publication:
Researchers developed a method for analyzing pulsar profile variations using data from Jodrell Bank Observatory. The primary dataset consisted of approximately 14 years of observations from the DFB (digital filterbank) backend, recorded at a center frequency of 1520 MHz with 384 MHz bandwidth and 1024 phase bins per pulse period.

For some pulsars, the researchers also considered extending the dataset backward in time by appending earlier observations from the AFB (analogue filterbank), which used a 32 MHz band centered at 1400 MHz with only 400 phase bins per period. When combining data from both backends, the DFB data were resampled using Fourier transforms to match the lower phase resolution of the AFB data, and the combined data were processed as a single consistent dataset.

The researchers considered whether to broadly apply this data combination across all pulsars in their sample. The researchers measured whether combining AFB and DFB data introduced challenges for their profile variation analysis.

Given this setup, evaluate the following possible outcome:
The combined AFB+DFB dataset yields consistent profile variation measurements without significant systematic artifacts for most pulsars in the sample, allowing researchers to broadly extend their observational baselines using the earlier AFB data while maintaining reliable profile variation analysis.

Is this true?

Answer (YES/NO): NO